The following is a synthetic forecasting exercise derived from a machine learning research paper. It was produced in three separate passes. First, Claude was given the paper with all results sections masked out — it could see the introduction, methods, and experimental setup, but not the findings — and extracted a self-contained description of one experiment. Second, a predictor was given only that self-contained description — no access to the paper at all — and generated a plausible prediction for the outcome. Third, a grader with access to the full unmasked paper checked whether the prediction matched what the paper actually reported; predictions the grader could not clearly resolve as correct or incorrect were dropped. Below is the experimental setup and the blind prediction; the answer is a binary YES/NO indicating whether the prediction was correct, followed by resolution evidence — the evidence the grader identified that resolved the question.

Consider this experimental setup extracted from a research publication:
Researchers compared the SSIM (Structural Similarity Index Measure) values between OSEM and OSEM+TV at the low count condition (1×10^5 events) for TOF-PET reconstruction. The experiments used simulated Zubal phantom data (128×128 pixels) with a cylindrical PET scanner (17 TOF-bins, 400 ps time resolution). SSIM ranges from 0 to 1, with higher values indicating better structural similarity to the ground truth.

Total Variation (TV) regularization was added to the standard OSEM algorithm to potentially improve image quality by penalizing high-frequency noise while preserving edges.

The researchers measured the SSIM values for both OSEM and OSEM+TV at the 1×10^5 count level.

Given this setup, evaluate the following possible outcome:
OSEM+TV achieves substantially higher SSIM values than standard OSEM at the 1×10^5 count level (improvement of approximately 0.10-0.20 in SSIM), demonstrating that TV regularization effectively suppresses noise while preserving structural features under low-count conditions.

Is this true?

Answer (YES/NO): NO